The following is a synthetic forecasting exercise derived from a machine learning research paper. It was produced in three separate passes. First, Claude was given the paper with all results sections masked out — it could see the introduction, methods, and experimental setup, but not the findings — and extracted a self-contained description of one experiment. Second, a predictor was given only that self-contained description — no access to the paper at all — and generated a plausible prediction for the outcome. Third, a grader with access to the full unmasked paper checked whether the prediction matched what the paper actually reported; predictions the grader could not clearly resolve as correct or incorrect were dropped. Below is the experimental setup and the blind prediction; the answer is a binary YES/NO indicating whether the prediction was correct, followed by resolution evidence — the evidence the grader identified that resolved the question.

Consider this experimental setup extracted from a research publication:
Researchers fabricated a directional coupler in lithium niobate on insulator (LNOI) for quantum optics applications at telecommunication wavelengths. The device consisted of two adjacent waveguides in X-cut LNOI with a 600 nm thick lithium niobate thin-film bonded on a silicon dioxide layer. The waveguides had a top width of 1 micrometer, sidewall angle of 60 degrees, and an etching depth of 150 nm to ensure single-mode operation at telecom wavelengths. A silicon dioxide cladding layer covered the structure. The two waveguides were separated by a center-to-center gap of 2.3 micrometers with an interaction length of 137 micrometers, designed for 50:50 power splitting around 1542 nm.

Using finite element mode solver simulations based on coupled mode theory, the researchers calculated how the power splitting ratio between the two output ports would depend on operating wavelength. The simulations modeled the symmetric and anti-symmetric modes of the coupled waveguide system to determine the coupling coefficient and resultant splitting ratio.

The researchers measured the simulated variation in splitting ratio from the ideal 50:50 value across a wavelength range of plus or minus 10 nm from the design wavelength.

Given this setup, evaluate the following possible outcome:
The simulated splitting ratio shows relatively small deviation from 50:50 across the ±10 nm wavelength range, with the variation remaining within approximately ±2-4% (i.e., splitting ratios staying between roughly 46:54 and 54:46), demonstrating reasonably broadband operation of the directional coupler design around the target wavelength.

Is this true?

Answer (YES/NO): NO